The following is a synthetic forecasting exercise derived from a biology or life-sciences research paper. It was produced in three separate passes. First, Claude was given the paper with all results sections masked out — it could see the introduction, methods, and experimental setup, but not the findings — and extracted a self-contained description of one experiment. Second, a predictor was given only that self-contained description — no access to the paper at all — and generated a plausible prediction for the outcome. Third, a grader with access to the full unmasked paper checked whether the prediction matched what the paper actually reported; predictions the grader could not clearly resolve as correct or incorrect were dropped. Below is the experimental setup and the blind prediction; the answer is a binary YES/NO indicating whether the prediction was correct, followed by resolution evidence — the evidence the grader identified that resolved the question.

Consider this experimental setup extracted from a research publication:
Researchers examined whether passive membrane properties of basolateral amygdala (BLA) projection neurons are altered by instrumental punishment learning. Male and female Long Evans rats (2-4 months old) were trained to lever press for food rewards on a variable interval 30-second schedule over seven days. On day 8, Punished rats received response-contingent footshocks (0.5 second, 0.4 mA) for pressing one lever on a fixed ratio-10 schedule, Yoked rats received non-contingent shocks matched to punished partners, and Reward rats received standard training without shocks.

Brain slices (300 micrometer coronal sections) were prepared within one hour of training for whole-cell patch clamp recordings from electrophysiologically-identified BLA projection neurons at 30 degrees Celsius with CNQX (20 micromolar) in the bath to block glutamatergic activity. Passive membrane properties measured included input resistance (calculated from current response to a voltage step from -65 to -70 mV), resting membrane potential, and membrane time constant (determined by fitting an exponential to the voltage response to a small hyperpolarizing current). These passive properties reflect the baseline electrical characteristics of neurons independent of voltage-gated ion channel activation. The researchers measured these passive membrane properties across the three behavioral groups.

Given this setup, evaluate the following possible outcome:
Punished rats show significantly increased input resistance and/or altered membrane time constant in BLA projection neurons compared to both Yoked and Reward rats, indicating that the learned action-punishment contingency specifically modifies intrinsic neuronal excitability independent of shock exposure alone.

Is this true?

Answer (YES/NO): NO